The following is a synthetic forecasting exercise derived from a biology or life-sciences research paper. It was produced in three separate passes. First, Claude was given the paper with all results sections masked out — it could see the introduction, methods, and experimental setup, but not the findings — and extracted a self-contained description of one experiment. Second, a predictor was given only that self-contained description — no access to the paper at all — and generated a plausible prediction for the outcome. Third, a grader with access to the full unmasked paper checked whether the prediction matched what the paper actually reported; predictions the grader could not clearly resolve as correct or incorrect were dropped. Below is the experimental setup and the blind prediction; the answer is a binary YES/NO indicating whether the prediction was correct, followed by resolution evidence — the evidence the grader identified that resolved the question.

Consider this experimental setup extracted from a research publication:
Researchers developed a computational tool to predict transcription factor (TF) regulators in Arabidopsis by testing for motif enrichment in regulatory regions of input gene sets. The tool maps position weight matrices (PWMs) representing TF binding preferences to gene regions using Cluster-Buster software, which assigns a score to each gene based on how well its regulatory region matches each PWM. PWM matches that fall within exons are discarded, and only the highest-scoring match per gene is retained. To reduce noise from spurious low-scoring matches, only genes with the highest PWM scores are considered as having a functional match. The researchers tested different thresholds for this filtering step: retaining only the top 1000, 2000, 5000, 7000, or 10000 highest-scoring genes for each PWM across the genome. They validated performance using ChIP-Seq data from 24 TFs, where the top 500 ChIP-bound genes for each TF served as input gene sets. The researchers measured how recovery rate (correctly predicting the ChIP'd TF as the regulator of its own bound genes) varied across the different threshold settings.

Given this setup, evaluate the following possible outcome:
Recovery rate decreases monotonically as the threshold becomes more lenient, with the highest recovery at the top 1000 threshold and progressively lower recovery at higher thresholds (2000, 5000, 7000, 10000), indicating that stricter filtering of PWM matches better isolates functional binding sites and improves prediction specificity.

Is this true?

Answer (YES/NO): NO